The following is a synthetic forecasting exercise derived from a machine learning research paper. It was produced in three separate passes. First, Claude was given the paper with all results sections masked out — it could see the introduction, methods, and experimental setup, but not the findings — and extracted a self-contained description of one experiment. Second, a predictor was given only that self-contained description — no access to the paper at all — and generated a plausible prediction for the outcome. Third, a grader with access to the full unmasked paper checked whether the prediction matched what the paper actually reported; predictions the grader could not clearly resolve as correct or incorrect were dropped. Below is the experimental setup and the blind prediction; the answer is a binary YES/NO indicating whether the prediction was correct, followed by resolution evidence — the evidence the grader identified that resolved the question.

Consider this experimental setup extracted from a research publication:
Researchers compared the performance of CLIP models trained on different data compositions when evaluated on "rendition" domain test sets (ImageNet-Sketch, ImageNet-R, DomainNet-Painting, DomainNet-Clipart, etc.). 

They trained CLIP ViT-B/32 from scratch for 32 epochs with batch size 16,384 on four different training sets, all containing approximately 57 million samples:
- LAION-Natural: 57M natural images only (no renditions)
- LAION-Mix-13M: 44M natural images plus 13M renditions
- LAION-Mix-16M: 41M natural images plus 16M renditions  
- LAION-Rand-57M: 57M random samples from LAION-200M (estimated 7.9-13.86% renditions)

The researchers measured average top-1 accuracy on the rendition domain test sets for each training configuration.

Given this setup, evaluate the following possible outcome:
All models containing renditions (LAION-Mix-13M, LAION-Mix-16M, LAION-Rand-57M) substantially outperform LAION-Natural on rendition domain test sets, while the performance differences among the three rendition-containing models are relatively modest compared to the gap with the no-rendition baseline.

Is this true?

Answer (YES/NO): YES